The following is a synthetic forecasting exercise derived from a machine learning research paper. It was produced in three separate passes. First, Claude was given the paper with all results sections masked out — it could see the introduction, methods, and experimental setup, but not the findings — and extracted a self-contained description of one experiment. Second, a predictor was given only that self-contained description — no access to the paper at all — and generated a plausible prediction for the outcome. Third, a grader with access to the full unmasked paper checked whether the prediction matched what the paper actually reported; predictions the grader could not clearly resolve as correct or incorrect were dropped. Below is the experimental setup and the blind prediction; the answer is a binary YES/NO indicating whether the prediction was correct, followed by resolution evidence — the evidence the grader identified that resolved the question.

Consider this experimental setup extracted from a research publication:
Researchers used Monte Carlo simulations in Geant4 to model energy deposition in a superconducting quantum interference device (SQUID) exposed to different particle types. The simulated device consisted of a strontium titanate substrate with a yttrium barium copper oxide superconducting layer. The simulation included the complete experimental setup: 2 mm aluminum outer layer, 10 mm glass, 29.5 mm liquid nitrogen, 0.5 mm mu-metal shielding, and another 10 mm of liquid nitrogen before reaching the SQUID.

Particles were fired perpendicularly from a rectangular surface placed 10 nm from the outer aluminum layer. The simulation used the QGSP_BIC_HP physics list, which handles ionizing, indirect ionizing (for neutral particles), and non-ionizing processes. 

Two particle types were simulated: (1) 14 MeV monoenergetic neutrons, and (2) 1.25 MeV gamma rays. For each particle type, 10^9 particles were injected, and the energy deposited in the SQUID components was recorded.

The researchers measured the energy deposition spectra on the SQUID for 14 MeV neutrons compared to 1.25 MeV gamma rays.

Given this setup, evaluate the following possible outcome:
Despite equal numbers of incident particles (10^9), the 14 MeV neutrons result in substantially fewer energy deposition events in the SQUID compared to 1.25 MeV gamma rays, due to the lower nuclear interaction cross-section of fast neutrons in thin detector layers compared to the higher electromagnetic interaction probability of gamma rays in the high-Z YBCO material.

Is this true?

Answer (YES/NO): YES